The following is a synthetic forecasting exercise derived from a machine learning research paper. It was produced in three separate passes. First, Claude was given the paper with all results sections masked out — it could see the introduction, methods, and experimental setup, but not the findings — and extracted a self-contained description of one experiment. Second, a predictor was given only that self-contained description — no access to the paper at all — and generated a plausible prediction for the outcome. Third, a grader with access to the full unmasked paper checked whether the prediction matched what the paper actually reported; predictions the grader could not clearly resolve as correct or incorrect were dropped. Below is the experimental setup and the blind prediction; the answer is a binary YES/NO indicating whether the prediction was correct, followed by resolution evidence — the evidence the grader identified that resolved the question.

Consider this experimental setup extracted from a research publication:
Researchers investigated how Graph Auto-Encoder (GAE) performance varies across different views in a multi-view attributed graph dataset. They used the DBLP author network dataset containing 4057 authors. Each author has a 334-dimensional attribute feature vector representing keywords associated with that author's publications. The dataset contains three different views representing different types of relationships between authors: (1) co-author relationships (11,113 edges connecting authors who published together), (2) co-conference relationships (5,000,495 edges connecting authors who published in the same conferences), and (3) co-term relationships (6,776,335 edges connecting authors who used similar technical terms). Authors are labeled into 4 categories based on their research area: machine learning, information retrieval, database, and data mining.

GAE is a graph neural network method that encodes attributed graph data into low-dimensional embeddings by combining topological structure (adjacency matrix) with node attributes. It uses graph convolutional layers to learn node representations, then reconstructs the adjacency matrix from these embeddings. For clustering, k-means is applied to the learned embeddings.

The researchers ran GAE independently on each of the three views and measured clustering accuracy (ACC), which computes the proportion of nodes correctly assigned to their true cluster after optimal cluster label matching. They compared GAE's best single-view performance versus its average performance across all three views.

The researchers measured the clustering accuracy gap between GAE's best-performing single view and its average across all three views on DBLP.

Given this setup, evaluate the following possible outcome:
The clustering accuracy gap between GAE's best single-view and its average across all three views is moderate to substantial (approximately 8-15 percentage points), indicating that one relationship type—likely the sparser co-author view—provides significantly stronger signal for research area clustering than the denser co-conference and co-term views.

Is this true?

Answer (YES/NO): NO